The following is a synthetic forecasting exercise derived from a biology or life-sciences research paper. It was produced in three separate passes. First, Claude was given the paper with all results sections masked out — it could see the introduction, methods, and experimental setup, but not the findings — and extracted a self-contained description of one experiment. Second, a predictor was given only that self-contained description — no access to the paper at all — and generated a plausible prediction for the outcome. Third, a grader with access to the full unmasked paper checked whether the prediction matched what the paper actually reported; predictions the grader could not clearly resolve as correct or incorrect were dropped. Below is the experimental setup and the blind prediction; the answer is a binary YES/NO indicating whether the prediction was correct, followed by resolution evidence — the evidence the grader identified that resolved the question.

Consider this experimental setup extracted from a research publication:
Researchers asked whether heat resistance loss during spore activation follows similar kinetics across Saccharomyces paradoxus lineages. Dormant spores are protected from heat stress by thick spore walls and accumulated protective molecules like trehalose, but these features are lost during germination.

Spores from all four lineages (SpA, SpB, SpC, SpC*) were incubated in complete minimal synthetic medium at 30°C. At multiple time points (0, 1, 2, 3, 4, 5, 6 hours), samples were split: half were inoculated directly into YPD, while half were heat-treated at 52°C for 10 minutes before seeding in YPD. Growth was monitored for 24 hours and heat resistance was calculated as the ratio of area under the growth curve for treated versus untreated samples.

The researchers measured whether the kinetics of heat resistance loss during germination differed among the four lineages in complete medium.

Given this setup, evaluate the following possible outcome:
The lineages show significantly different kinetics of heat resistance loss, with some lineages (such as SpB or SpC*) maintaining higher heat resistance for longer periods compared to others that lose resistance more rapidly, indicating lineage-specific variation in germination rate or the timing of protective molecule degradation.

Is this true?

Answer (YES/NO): NO